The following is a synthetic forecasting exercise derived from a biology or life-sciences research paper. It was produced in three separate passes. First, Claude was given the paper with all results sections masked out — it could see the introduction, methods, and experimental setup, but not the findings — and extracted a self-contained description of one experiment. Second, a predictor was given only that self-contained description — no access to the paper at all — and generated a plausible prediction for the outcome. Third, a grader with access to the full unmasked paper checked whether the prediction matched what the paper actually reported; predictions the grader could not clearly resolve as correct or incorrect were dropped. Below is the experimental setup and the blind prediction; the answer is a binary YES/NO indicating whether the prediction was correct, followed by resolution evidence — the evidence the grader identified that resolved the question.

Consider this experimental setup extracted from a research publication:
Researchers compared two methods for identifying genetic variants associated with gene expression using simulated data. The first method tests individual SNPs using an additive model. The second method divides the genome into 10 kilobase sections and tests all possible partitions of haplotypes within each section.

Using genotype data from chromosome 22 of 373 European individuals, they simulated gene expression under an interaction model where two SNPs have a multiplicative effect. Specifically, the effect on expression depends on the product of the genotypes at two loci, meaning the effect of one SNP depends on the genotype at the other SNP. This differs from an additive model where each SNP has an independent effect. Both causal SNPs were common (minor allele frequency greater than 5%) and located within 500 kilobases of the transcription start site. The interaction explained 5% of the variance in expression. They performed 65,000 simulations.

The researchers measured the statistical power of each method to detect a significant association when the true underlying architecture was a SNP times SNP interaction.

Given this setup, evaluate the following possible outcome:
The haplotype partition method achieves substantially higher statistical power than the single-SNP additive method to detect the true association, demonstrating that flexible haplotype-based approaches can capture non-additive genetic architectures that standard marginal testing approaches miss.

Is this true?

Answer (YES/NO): NO